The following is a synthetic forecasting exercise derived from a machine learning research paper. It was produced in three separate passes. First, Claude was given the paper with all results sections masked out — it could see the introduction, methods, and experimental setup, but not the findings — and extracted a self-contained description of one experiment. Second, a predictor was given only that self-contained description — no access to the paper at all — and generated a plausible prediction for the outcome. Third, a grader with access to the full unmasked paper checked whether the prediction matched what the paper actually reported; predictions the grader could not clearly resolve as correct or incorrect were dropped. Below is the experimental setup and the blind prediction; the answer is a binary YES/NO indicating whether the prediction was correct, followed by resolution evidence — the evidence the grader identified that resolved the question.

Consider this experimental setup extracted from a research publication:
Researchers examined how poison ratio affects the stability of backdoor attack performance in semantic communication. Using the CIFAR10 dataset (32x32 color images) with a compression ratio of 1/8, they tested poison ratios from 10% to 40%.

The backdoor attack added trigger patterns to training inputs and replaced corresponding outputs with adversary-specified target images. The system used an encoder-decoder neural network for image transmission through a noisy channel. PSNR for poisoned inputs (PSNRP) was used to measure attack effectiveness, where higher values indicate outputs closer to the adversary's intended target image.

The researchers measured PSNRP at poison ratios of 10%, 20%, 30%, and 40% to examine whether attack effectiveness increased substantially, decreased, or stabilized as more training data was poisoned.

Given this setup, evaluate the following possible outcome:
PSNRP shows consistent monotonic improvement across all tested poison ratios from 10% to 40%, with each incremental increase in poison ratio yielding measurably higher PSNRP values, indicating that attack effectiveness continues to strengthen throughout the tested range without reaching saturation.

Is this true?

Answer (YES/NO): YES